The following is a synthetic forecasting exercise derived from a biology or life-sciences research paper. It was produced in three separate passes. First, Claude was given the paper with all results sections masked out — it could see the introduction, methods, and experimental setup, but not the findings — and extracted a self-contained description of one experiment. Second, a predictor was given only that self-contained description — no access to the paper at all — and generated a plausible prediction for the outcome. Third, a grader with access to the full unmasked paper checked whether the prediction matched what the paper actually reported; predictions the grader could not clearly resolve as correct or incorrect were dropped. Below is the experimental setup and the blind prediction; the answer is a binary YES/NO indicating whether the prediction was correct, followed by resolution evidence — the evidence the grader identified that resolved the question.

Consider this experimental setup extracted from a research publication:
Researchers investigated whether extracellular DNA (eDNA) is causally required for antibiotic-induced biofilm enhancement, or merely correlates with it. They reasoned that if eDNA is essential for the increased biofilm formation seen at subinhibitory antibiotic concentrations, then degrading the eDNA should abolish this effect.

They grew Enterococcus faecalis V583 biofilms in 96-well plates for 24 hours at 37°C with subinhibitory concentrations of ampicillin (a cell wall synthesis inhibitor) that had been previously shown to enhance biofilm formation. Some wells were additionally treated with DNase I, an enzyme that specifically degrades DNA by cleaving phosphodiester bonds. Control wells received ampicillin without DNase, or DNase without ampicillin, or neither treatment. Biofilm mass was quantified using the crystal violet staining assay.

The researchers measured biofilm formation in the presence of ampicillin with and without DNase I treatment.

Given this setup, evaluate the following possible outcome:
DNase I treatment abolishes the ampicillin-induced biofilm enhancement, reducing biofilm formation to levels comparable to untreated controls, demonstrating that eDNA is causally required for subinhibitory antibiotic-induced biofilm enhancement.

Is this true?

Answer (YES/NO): NO